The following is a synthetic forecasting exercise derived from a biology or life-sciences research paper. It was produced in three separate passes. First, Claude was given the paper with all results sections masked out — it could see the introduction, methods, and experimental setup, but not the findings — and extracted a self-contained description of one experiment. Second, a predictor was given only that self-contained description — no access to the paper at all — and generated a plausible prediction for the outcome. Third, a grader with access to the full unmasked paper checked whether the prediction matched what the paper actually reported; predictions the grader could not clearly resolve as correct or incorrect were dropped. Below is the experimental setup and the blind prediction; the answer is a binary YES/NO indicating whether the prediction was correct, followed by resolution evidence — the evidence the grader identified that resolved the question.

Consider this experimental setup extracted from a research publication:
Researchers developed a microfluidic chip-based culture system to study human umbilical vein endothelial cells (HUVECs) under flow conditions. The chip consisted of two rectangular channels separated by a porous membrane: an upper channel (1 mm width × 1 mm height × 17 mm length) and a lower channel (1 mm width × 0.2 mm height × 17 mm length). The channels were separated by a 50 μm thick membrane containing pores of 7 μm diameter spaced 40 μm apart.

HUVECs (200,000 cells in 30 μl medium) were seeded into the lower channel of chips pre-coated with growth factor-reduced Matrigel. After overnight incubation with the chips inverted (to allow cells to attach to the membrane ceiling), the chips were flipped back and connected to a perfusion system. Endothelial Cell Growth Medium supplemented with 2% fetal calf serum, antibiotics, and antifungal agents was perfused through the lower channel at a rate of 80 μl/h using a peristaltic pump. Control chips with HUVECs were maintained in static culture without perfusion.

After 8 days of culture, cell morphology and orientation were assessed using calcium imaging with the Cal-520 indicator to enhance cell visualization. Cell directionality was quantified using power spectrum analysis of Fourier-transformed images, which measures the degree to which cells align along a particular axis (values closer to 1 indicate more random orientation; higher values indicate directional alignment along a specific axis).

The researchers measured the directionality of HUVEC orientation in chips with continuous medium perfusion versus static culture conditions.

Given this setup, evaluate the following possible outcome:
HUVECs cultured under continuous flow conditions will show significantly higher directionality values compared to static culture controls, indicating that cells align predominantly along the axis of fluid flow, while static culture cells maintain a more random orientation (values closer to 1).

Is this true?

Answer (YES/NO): NO